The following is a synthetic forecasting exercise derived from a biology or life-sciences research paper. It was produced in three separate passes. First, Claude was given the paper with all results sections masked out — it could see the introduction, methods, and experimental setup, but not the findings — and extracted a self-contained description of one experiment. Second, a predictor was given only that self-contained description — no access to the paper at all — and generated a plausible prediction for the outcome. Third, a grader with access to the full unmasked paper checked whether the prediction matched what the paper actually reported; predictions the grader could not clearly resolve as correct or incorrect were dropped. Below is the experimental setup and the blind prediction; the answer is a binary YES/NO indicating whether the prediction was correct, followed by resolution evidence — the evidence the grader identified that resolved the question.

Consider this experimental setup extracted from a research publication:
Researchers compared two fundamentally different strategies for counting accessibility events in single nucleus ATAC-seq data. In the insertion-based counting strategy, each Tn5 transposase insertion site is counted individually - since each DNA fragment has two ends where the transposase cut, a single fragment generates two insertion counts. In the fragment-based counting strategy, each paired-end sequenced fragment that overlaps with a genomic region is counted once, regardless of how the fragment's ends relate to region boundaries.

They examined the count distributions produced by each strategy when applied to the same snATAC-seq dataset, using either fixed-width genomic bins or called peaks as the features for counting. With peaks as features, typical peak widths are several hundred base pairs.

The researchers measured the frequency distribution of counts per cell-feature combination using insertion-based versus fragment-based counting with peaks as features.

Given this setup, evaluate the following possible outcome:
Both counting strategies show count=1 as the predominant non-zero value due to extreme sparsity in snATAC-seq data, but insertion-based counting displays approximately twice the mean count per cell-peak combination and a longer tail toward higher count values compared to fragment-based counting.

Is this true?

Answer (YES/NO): NO